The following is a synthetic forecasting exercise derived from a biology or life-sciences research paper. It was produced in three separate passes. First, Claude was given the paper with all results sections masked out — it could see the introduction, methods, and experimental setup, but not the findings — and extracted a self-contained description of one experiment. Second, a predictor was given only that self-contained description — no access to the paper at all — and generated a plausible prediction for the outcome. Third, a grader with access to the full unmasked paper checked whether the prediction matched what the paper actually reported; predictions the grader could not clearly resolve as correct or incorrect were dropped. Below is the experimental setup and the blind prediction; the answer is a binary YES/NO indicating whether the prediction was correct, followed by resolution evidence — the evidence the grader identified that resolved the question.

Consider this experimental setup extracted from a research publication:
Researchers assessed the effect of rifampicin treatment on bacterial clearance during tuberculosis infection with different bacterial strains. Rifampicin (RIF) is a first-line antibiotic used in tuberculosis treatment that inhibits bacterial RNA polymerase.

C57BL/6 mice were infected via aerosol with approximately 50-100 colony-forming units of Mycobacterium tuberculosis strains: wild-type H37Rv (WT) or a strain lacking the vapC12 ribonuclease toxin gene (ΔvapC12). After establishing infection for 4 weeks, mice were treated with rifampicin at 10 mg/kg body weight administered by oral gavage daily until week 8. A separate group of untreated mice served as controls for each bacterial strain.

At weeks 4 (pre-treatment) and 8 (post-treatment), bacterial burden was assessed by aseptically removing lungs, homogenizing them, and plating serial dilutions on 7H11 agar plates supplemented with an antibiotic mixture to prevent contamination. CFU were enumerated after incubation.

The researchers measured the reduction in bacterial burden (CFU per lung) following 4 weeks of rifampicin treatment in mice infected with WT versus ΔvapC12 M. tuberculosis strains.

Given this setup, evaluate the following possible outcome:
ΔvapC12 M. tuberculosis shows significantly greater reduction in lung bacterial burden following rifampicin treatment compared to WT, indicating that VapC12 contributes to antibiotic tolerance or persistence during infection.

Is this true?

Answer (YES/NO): YES